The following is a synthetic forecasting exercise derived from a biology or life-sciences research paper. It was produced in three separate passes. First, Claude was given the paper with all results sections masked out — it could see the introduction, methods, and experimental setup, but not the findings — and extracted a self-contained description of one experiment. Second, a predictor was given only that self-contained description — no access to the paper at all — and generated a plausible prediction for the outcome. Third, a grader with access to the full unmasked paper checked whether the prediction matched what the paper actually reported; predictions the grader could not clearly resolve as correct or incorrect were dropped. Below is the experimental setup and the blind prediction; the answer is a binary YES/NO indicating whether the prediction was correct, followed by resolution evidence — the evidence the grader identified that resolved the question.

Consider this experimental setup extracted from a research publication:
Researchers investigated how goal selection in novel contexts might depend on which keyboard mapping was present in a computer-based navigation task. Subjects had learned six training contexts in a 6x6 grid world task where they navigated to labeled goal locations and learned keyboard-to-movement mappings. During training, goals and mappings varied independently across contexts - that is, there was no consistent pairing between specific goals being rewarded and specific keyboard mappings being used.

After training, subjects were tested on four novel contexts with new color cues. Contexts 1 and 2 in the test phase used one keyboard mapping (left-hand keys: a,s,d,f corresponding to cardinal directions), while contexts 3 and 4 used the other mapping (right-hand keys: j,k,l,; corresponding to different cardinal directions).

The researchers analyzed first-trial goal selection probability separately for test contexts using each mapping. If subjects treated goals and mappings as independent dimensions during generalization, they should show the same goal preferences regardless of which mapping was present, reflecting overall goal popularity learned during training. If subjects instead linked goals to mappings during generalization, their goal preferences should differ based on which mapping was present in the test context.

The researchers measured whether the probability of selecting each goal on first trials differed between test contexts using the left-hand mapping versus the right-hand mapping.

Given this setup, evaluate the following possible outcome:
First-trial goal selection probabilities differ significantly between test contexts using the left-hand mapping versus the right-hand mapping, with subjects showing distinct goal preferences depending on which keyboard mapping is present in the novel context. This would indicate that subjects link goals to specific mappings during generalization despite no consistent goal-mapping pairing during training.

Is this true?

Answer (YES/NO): NO